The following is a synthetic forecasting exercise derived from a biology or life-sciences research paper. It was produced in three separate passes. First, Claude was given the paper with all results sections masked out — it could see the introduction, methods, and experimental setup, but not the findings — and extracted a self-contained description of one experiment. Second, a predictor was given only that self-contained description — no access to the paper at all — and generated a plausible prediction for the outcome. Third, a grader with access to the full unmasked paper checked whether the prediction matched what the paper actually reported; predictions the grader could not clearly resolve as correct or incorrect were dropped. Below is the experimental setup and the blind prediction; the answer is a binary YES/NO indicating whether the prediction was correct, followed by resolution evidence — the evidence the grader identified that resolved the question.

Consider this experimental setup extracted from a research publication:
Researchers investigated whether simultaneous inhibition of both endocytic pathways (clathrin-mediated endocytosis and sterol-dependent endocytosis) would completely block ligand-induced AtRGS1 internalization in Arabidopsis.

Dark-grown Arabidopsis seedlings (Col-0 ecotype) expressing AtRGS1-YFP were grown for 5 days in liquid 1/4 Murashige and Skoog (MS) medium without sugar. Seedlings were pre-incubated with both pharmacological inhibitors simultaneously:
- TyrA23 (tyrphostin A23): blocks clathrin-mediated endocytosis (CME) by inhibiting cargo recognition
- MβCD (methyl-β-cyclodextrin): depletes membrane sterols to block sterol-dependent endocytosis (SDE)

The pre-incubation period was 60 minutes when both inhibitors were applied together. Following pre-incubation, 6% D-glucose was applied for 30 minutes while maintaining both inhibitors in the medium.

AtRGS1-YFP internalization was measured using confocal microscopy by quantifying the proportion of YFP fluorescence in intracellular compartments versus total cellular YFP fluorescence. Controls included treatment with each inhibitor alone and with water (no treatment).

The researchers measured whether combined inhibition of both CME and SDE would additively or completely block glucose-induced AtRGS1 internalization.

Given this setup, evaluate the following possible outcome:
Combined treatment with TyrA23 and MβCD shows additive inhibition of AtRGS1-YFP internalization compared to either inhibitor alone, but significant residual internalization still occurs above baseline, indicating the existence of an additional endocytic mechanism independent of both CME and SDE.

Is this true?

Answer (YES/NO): NO